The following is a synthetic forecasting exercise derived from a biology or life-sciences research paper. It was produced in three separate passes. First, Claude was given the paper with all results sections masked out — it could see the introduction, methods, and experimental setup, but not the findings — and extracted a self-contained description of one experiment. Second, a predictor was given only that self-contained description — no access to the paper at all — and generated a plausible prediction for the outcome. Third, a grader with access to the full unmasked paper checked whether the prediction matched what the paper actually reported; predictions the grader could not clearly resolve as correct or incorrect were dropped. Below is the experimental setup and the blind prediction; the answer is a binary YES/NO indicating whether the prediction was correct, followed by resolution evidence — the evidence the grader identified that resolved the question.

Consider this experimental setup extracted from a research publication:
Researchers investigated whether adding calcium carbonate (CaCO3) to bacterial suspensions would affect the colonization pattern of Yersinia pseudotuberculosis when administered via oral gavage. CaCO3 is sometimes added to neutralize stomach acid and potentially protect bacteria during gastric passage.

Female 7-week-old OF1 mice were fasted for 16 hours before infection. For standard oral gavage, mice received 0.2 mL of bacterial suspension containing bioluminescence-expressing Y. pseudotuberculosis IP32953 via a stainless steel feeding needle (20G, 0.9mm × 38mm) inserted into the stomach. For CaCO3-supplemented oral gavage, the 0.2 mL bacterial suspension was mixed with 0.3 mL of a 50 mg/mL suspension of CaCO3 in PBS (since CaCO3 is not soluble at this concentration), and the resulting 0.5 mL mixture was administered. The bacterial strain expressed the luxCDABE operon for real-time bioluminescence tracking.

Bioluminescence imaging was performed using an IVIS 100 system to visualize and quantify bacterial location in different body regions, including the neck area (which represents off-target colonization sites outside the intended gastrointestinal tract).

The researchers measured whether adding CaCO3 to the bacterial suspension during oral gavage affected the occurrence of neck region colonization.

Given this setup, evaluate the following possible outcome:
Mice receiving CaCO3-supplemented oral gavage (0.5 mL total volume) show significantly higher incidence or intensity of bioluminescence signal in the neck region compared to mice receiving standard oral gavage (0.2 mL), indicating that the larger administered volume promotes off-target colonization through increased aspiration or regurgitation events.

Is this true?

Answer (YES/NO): NO